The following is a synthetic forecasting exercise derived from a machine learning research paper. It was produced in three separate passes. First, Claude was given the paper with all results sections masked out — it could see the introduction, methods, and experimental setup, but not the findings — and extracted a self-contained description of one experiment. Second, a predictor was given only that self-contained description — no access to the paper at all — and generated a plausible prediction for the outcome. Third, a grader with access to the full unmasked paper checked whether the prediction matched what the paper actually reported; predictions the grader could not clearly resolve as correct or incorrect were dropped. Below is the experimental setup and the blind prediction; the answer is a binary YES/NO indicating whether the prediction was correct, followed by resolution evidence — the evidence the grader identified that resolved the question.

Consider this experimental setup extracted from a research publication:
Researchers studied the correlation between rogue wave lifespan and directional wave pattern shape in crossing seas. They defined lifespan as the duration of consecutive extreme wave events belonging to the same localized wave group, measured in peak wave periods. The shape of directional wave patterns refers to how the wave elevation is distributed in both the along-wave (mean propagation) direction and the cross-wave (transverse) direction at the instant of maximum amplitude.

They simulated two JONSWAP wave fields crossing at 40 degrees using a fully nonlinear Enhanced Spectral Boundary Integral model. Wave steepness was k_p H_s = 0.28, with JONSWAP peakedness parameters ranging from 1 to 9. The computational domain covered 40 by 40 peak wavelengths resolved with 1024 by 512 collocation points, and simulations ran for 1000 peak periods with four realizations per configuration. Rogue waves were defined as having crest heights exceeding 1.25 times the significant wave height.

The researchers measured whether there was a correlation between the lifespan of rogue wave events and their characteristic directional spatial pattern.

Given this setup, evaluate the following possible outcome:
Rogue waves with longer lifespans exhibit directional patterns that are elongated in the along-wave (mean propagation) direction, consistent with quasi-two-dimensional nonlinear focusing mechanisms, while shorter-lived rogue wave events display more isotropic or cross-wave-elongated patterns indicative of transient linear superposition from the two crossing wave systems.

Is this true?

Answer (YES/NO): NO